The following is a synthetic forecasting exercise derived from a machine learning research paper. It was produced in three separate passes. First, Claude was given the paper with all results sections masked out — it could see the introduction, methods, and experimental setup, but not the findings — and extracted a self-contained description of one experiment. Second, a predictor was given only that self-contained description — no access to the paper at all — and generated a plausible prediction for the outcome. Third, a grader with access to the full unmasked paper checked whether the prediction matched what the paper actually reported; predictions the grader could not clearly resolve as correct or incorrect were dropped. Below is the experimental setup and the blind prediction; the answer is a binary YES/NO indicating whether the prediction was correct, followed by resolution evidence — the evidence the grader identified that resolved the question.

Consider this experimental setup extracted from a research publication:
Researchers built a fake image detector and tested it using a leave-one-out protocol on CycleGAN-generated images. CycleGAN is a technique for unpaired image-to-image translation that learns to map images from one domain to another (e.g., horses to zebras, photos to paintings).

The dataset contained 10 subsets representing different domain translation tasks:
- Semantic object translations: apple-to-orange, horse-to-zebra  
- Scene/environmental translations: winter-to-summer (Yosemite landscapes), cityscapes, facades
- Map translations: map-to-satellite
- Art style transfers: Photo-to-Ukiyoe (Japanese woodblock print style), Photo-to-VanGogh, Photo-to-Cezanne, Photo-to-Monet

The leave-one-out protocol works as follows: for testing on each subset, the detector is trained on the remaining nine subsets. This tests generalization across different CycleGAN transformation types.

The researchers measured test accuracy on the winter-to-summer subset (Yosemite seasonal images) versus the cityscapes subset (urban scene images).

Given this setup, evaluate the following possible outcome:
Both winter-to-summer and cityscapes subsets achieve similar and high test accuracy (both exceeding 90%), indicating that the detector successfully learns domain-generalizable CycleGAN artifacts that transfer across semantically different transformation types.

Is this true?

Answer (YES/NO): NO